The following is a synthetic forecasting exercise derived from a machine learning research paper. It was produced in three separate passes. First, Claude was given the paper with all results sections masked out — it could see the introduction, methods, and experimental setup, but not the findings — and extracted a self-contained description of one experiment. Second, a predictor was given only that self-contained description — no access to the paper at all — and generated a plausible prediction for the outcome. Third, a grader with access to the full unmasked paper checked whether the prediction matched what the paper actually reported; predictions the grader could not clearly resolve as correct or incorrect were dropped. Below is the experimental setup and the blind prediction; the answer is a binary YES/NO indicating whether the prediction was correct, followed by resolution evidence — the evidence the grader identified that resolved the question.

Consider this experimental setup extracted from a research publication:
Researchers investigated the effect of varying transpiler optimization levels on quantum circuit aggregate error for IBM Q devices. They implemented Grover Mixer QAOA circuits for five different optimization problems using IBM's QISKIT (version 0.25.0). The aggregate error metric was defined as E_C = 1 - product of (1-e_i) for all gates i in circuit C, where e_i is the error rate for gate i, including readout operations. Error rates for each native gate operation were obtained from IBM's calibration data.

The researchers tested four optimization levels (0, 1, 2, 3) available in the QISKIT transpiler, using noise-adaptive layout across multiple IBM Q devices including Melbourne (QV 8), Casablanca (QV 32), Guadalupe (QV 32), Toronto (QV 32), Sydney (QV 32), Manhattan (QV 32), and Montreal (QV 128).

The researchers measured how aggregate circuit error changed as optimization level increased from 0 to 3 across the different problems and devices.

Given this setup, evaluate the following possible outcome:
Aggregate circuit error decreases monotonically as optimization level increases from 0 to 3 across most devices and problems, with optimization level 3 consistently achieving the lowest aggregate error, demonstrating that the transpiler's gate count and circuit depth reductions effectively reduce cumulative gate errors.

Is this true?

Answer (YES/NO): NO